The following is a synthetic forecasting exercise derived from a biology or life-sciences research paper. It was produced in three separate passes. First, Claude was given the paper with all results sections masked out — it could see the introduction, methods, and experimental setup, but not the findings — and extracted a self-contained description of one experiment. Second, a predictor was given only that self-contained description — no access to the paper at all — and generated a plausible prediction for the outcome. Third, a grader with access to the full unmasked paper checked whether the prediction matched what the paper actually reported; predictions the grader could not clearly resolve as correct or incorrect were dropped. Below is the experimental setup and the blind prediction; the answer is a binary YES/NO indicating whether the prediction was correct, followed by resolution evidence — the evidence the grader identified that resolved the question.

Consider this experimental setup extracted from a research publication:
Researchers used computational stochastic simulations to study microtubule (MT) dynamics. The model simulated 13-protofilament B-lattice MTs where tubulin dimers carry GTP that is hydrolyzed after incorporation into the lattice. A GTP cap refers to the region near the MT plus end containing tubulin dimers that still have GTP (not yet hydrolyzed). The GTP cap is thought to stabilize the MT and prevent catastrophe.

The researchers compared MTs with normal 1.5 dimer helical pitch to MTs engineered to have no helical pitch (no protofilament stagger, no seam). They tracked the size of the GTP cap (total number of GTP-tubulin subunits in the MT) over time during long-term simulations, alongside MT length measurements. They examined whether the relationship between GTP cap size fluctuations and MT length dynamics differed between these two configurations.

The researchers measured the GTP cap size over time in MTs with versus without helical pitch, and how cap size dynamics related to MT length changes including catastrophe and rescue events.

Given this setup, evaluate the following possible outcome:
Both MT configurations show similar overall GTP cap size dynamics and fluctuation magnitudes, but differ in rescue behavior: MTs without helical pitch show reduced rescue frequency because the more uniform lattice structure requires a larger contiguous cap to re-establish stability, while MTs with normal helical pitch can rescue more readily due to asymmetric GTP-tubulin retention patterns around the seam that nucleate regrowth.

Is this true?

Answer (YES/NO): NO